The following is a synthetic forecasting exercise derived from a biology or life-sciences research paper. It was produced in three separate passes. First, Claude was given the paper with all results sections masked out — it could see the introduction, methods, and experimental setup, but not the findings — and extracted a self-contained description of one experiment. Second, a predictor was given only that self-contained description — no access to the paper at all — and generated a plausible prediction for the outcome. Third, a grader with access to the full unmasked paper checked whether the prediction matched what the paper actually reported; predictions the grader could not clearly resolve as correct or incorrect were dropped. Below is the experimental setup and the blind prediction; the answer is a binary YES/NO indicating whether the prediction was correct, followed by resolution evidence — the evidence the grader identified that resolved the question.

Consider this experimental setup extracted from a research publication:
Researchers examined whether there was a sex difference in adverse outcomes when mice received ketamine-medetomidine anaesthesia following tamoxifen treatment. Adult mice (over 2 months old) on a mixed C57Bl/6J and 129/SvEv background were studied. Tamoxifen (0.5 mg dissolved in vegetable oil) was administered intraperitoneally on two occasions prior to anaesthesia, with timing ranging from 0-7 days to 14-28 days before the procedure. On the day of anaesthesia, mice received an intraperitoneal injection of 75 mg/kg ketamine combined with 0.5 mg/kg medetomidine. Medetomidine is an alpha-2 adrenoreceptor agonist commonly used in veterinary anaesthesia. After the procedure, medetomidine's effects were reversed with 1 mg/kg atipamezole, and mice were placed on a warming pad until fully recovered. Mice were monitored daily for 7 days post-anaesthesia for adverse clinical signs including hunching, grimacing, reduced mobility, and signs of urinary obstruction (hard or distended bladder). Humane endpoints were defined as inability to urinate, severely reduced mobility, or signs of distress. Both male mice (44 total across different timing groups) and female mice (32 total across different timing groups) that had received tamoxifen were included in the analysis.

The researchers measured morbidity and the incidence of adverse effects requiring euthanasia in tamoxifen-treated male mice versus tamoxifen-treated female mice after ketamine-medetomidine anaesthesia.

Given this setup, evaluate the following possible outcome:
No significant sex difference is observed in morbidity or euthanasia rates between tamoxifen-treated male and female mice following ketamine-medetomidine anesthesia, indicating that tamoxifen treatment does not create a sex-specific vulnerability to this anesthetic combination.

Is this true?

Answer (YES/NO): NO